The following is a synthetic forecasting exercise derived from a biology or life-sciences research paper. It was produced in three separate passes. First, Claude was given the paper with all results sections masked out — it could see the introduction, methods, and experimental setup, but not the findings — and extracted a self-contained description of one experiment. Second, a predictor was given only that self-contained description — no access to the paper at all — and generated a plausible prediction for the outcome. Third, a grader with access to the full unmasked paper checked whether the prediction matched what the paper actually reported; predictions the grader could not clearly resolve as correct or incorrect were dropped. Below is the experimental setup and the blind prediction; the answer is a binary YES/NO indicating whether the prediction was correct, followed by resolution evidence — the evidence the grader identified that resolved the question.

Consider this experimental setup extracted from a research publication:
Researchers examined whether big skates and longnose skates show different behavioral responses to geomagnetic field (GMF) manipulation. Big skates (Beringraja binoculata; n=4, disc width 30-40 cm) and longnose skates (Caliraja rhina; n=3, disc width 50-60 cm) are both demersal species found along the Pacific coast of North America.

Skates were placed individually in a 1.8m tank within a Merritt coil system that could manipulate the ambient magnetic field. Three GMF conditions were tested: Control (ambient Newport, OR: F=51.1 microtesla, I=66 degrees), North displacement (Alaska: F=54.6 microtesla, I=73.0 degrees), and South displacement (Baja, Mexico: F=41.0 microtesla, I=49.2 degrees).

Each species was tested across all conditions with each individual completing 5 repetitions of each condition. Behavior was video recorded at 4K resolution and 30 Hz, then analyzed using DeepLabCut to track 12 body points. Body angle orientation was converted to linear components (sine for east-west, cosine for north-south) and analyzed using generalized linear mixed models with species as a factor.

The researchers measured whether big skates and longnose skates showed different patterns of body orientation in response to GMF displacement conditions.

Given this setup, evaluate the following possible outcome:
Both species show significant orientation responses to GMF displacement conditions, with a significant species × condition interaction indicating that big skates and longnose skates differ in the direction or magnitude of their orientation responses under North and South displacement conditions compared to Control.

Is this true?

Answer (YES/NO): NO